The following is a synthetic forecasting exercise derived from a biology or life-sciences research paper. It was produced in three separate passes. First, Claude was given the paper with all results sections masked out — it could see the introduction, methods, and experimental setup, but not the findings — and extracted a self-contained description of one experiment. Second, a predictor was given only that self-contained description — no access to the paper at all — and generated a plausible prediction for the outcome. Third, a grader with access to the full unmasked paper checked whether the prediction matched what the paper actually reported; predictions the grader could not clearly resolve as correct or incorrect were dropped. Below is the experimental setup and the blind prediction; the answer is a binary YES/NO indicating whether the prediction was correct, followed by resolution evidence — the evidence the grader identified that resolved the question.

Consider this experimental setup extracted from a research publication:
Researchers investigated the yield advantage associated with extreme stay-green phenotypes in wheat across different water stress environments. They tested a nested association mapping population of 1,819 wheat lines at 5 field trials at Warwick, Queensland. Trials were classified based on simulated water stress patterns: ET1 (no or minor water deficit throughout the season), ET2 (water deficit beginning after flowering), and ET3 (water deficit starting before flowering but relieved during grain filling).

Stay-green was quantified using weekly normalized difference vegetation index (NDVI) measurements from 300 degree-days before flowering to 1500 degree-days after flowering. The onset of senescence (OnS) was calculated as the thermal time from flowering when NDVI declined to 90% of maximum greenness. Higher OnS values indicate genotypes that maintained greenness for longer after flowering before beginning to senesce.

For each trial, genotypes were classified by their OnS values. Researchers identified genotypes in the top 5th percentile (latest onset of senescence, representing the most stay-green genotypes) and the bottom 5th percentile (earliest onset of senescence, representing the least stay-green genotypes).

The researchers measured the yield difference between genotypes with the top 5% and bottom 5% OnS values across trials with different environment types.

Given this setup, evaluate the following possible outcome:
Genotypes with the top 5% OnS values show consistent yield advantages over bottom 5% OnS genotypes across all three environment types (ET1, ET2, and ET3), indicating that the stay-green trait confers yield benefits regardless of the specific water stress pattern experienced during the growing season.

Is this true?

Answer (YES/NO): YES